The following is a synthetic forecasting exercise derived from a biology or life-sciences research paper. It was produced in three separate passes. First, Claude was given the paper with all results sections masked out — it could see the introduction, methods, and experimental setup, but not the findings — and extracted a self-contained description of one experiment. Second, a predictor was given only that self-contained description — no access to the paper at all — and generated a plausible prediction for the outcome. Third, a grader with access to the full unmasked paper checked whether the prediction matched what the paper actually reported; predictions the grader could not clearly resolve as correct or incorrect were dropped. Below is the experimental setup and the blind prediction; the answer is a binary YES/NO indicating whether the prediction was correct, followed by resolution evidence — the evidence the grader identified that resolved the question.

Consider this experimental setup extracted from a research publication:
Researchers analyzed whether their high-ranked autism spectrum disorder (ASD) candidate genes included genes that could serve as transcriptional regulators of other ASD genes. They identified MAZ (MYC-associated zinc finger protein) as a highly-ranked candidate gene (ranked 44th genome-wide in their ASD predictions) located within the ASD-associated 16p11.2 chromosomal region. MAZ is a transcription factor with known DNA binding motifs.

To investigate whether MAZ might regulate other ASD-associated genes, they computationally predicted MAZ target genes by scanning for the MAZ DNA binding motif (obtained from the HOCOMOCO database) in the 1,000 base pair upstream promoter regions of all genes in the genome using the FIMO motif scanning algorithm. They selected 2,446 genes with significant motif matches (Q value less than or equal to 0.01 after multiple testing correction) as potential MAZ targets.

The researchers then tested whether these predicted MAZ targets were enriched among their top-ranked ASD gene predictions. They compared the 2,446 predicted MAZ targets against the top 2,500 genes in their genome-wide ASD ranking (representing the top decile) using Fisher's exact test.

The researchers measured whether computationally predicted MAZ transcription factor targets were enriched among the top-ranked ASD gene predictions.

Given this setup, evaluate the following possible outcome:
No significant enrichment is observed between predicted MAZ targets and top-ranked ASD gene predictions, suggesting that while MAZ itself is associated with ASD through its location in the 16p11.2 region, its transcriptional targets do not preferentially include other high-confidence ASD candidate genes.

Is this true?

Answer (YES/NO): NO